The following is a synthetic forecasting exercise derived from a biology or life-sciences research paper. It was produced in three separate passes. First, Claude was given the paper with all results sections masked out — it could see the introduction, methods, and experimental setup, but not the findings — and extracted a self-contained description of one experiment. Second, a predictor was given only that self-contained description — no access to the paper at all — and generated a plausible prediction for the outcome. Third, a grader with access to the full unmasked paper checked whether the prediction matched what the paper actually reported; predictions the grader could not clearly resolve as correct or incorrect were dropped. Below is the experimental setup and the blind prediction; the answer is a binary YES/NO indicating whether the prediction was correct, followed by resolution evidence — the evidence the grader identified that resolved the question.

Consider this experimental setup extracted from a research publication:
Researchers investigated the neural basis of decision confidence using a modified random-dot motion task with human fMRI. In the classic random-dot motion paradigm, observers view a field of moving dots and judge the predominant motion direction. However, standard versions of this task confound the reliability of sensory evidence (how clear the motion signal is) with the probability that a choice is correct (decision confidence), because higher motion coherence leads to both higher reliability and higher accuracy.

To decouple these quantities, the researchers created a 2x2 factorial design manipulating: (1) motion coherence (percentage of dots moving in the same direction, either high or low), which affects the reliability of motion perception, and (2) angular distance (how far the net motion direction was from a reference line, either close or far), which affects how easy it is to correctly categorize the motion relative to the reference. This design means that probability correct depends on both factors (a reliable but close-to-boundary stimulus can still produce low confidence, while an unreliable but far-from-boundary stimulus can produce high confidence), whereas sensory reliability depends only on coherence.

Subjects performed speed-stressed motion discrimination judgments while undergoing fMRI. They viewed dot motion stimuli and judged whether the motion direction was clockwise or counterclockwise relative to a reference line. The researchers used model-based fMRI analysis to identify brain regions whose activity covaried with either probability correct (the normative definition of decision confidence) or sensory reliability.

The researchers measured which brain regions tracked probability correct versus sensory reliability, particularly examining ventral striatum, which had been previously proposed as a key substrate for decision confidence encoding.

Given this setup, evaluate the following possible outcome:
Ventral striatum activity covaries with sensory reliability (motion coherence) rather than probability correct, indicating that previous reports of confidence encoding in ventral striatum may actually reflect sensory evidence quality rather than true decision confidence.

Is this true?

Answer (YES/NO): YES